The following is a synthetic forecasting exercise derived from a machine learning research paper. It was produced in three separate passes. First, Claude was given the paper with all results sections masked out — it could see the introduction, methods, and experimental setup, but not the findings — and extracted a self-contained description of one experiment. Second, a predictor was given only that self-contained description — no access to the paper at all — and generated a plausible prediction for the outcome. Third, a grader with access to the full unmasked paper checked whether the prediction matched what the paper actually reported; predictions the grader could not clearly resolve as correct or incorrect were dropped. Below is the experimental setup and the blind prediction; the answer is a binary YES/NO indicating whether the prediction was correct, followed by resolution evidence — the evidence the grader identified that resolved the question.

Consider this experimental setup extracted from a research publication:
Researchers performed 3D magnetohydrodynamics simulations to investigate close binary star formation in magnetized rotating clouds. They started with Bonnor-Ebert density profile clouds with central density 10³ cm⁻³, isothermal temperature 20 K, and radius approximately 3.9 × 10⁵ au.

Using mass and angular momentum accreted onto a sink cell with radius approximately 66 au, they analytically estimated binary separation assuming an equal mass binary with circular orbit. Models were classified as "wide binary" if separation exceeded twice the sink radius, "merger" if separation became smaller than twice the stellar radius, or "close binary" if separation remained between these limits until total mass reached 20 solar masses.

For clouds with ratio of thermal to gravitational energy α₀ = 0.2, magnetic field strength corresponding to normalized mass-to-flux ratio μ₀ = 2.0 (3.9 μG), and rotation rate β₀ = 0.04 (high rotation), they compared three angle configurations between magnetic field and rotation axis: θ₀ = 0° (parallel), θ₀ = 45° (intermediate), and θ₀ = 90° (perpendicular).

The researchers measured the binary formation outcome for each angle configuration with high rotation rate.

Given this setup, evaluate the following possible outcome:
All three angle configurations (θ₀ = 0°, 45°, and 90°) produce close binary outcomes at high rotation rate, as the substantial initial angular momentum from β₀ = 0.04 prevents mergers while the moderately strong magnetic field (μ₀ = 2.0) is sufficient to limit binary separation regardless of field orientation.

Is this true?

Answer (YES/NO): NO